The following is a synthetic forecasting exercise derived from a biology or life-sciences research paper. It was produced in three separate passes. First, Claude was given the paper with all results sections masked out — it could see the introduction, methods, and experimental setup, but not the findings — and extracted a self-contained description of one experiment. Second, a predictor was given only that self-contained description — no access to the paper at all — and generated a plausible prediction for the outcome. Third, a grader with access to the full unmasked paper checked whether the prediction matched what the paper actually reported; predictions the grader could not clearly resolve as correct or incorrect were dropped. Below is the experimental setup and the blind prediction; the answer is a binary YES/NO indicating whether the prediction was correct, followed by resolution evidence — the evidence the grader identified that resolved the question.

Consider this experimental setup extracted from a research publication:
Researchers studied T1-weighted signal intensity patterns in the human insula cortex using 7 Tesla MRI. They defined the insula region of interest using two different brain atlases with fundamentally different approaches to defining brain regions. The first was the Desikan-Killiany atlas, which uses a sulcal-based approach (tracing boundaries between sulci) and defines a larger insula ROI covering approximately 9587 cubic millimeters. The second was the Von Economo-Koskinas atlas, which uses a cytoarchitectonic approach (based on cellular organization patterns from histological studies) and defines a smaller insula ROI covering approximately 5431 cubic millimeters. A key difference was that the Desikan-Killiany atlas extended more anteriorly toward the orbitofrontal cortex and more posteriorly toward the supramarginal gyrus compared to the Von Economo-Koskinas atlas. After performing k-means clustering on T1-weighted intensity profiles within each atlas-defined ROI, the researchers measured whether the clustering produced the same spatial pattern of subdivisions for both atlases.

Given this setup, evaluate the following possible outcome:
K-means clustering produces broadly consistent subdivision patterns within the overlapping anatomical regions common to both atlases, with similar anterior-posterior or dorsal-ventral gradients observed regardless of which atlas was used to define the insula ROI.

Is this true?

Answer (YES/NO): NO